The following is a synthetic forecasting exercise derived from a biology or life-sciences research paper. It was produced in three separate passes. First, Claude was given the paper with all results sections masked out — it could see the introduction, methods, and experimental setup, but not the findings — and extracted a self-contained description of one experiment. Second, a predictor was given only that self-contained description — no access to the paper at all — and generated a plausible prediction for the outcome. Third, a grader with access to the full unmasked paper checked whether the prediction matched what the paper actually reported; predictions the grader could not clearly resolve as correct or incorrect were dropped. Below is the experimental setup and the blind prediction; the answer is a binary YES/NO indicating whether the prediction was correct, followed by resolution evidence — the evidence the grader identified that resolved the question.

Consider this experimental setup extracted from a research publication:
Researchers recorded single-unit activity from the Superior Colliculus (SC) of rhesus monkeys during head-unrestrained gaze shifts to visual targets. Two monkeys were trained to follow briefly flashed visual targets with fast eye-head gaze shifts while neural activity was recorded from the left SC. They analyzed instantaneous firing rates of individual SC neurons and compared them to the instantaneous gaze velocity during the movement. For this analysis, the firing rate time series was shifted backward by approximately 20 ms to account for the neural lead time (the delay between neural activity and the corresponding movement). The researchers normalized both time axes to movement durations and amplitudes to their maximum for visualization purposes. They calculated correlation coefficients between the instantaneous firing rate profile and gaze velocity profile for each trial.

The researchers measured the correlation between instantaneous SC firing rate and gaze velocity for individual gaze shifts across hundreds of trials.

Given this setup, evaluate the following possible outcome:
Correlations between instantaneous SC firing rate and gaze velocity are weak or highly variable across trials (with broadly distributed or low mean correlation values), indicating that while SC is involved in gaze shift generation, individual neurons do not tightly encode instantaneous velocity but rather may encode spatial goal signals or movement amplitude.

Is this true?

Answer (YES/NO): NO